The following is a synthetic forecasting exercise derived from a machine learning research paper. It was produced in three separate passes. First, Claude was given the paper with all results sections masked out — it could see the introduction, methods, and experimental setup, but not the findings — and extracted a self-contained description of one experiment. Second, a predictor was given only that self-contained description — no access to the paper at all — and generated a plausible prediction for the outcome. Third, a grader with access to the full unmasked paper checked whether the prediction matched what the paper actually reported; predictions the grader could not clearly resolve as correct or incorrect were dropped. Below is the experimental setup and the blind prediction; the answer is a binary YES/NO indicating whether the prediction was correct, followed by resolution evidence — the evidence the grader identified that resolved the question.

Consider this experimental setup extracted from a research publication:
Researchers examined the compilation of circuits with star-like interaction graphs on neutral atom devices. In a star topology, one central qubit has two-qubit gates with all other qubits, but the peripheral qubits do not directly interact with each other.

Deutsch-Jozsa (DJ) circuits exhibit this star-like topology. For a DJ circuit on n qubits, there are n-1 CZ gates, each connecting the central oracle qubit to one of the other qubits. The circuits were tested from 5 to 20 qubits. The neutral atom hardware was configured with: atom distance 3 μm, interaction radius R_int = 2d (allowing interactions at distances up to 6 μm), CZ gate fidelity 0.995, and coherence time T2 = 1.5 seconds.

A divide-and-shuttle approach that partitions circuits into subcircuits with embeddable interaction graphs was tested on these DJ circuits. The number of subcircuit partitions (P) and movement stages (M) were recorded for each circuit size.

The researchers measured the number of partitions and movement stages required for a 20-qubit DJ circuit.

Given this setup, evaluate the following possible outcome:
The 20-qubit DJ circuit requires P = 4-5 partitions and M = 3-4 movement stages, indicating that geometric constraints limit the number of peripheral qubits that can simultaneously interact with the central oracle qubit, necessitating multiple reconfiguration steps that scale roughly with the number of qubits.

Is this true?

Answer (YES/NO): NO